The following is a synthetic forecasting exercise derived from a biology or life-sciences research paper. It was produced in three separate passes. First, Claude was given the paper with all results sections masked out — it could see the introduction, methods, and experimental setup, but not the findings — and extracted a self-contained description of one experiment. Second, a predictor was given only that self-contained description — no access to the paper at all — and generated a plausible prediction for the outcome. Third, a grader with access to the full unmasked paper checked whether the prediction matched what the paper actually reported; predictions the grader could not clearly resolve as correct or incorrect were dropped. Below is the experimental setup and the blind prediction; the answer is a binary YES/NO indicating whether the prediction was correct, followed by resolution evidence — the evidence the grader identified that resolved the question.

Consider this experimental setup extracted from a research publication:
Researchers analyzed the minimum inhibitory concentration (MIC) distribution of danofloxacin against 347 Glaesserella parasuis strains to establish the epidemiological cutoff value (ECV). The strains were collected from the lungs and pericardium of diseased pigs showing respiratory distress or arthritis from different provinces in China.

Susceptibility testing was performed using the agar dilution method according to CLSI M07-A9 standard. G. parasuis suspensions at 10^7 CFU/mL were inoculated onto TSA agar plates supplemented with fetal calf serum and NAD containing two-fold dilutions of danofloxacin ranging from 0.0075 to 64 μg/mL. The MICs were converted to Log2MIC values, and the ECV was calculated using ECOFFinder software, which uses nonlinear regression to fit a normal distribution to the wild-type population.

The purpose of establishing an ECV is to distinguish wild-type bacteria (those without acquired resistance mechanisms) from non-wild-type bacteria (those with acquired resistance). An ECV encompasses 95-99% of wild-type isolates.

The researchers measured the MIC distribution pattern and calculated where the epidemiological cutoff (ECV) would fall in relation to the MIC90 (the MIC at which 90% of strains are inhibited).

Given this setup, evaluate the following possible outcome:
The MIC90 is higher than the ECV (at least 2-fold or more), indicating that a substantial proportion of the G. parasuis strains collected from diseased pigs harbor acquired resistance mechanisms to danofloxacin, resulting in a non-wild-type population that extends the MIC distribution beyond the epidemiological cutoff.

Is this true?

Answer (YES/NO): NO